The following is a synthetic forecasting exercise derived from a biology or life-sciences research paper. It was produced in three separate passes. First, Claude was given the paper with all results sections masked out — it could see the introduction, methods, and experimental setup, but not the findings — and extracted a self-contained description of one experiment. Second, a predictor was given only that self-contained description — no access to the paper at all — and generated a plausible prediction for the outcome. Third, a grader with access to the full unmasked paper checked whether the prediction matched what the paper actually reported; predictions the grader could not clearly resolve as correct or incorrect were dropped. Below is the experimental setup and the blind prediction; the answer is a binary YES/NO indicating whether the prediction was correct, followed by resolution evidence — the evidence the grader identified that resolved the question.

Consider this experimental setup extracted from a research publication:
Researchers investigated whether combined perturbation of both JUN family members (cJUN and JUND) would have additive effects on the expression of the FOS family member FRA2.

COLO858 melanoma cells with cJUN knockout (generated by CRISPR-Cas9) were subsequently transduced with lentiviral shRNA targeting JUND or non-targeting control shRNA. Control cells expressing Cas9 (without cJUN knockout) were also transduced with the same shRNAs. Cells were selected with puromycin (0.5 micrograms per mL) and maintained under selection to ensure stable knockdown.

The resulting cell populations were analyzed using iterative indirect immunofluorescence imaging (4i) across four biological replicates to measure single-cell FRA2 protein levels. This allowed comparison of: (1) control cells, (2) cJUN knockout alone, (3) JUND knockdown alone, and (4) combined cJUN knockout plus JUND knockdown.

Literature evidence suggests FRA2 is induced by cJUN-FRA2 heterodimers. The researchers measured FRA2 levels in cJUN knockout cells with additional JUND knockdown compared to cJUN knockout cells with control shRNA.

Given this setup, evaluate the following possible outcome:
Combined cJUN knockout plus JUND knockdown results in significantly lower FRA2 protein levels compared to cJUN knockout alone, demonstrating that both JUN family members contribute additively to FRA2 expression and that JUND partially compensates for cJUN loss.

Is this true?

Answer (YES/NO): NO